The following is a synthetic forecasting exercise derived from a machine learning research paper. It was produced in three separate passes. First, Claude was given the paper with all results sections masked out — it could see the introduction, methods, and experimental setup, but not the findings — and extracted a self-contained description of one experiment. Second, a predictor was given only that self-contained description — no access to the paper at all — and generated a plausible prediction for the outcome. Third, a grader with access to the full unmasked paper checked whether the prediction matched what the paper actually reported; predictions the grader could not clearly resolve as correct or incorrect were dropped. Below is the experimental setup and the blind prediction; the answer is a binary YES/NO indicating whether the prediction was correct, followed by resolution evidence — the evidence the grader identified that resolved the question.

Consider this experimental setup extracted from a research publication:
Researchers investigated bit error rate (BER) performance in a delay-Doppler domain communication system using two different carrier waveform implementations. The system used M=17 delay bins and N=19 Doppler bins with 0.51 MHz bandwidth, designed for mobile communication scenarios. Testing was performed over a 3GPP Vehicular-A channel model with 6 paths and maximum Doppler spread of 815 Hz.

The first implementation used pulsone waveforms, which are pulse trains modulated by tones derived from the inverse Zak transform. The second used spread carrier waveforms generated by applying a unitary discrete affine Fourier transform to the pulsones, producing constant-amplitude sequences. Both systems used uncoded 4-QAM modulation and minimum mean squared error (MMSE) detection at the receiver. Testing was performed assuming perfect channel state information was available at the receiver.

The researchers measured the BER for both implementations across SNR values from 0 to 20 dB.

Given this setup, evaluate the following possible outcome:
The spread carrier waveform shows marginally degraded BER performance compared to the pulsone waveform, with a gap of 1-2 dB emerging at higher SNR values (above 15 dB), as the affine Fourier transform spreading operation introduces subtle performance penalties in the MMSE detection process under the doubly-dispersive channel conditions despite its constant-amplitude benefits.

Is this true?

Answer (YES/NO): NO